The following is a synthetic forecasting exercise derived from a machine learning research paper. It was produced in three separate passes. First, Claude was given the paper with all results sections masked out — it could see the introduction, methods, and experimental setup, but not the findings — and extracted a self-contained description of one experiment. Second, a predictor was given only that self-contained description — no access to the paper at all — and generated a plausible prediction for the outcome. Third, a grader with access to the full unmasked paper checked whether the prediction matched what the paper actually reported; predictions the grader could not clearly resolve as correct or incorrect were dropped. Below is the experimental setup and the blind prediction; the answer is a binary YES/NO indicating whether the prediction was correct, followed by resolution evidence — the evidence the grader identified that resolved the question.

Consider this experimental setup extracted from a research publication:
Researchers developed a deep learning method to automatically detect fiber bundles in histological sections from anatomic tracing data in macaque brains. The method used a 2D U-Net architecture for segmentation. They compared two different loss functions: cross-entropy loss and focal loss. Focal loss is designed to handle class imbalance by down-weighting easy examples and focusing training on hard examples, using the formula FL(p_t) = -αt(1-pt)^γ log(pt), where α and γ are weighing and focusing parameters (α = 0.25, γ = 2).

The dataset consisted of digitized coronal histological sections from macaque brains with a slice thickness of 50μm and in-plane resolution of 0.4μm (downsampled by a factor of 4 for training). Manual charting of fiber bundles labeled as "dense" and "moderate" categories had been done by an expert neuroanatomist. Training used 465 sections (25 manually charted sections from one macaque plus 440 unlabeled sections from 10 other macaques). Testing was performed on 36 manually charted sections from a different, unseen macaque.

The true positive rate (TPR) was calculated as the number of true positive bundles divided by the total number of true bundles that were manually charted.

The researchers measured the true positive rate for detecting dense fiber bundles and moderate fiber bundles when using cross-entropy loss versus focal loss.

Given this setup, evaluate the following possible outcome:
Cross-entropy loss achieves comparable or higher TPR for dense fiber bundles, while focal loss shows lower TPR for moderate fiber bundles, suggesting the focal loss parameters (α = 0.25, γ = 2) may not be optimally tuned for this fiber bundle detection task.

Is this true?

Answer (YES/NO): NO